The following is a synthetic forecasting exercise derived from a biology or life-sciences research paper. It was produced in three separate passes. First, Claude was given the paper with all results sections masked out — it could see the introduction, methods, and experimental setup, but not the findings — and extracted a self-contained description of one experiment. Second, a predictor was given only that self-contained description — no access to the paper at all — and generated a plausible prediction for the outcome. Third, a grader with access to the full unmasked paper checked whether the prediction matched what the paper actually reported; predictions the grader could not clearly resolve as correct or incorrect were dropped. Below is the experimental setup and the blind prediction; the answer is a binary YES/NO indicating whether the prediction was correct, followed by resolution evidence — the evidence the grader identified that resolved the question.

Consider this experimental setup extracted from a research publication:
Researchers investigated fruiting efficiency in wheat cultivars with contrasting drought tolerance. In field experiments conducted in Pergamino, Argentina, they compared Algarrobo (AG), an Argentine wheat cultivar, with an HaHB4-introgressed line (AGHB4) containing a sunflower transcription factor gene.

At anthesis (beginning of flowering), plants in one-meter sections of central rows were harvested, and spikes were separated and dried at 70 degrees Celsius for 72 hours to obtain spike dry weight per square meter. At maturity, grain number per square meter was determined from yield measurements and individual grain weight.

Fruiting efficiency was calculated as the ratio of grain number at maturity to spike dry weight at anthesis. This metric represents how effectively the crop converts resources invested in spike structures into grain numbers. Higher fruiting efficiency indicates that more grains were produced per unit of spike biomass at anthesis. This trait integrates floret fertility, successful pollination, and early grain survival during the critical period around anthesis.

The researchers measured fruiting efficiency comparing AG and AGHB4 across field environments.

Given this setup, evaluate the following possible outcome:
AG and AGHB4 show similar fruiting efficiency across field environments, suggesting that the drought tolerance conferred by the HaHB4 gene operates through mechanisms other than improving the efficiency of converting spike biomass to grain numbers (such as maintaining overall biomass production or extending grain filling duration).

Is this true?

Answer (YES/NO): YES